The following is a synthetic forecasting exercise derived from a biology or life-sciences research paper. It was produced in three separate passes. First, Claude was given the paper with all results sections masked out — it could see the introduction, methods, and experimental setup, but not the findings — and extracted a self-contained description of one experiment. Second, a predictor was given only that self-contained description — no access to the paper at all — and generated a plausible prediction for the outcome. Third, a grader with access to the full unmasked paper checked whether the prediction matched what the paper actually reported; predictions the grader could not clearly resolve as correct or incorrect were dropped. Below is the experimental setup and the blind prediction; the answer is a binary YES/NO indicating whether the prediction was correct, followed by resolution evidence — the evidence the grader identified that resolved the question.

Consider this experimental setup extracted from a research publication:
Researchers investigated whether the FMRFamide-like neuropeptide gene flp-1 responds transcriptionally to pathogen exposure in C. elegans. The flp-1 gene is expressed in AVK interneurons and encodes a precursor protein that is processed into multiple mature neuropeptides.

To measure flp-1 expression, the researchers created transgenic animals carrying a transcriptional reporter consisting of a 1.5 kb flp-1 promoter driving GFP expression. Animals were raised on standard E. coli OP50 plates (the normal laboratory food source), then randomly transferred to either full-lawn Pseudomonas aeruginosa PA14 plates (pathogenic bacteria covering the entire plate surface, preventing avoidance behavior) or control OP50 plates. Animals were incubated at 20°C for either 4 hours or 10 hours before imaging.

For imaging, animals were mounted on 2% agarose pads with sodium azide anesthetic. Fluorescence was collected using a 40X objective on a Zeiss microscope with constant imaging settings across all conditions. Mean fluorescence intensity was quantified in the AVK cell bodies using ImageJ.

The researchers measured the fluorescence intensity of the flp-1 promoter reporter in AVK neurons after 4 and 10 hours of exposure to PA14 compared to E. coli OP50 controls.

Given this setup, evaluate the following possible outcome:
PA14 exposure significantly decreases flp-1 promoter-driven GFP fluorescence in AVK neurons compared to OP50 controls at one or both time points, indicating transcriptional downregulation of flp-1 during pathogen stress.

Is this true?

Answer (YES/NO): NO